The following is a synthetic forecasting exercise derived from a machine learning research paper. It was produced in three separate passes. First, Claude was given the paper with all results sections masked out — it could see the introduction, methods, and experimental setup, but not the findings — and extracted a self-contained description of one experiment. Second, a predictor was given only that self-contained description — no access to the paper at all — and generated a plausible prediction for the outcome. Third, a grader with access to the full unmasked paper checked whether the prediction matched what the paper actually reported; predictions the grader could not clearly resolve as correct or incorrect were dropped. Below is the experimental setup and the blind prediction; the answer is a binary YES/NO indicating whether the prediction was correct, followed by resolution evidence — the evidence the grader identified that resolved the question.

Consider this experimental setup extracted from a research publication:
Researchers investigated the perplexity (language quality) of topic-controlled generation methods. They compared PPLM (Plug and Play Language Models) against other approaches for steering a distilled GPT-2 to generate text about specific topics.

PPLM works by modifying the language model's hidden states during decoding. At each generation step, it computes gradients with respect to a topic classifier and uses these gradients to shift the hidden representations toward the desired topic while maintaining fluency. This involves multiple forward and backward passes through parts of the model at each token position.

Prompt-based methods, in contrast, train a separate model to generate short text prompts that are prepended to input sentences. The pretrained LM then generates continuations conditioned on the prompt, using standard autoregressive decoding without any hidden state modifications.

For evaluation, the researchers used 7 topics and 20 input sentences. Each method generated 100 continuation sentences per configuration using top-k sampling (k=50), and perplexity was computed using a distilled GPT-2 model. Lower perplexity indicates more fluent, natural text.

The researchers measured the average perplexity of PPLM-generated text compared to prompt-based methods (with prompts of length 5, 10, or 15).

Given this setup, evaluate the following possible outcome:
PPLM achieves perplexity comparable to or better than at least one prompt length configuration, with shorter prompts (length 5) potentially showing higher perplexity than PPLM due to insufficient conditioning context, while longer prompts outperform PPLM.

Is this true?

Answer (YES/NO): NO